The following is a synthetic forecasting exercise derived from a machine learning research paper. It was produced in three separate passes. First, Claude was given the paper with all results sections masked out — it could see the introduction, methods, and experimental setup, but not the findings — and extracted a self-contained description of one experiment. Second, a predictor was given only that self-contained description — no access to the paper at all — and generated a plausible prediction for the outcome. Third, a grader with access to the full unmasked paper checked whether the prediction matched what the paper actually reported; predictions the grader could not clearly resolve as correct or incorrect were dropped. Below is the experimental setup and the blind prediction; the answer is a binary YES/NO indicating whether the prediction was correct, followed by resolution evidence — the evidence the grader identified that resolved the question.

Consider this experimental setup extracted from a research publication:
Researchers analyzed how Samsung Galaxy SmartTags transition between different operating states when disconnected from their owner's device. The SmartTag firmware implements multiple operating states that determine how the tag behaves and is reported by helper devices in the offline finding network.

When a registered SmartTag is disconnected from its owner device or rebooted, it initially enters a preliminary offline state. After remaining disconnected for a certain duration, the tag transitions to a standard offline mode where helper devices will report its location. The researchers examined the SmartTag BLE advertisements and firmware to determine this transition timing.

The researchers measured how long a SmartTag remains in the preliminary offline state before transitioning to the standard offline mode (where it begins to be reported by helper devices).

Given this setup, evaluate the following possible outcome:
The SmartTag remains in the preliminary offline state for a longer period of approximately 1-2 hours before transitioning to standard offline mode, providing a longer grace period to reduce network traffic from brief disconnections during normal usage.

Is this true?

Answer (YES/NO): NO